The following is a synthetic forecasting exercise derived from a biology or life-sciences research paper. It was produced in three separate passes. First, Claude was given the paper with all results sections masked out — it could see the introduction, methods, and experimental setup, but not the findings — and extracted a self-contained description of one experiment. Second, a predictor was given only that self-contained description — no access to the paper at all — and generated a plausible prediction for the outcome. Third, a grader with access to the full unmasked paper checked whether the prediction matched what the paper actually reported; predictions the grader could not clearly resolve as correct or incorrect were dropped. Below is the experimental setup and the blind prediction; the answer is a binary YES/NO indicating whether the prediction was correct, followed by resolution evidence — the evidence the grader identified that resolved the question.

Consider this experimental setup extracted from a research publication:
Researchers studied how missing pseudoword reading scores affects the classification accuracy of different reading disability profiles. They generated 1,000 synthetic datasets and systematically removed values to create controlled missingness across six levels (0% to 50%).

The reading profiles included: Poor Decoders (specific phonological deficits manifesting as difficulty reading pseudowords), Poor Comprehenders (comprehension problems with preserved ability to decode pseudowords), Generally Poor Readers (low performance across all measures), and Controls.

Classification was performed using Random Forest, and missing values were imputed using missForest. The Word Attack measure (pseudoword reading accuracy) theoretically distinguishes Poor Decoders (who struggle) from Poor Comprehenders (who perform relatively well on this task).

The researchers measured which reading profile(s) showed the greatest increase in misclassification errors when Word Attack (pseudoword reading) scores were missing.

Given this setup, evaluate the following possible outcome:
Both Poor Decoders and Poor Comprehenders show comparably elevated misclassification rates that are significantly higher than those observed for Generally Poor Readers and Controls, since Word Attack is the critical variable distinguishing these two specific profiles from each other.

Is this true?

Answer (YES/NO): YES